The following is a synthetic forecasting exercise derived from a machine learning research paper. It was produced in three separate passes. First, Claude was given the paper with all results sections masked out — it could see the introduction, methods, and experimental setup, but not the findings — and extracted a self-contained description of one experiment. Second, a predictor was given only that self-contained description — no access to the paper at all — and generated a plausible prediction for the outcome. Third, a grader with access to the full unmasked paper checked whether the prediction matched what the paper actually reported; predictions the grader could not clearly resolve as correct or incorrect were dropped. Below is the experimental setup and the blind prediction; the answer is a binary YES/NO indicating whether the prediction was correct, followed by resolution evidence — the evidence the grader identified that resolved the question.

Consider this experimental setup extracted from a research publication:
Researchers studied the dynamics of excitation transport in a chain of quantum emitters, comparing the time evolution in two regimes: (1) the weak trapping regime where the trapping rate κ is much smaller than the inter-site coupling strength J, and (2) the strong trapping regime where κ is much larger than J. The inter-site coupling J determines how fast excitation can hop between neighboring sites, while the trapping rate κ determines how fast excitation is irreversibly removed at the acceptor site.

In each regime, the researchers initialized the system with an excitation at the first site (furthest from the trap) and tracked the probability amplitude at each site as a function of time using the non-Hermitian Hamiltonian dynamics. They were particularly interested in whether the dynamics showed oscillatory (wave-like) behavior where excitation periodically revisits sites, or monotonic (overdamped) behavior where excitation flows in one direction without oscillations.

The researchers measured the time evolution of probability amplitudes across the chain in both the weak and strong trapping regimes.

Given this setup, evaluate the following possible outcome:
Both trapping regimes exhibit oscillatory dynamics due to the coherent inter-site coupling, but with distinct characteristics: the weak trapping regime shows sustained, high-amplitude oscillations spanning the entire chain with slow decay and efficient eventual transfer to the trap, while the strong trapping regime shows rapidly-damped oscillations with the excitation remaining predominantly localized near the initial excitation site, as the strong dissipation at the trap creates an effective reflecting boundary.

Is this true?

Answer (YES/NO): NO